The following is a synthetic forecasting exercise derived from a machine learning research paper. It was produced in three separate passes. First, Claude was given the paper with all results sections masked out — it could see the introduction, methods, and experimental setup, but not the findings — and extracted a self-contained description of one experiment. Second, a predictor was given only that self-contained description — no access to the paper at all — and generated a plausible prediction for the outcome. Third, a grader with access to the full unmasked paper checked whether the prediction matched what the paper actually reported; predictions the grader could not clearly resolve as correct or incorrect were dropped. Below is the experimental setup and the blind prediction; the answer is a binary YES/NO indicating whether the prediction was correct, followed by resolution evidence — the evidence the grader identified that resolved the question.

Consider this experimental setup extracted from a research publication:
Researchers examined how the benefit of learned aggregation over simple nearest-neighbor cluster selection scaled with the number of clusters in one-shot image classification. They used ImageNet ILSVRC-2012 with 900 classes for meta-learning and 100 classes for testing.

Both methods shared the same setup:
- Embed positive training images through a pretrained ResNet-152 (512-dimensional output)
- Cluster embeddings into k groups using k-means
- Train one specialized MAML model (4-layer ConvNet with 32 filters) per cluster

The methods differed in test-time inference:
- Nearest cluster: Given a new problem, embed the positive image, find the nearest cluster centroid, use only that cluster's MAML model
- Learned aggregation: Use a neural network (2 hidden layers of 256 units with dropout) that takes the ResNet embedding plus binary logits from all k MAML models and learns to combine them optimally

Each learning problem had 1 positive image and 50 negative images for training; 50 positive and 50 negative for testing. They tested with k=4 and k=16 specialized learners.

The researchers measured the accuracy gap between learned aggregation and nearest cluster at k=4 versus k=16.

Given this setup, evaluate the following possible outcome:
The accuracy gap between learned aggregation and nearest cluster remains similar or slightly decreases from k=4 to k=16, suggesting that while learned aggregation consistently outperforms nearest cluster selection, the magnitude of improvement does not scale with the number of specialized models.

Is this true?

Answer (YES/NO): NO